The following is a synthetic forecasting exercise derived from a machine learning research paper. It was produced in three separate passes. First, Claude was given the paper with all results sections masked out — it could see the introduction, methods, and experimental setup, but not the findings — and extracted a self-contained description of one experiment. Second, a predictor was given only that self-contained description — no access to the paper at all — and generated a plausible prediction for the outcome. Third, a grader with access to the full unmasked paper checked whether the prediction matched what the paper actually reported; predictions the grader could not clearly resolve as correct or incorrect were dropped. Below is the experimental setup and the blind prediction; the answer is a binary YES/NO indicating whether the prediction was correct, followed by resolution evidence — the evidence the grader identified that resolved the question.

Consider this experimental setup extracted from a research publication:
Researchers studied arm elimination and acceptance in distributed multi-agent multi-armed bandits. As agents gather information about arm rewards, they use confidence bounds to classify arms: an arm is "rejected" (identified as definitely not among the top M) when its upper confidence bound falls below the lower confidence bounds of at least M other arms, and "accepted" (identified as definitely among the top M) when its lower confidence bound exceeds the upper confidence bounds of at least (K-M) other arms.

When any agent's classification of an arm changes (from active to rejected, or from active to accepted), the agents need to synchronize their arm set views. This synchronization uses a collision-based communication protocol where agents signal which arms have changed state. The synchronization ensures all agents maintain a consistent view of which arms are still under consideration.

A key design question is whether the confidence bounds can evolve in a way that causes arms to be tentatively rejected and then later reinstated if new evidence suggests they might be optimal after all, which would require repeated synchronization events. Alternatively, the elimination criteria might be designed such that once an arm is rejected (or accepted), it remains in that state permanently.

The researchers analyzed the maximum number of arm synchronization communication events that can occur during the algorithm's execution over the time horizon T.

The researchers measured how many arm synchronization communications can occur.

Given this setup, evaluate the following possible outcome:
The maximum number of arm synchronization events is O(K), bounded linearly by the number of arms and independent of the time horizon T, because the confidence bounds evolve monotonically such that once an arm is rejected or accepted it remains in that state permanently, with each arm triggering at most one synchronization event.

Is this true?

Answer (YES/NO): YES